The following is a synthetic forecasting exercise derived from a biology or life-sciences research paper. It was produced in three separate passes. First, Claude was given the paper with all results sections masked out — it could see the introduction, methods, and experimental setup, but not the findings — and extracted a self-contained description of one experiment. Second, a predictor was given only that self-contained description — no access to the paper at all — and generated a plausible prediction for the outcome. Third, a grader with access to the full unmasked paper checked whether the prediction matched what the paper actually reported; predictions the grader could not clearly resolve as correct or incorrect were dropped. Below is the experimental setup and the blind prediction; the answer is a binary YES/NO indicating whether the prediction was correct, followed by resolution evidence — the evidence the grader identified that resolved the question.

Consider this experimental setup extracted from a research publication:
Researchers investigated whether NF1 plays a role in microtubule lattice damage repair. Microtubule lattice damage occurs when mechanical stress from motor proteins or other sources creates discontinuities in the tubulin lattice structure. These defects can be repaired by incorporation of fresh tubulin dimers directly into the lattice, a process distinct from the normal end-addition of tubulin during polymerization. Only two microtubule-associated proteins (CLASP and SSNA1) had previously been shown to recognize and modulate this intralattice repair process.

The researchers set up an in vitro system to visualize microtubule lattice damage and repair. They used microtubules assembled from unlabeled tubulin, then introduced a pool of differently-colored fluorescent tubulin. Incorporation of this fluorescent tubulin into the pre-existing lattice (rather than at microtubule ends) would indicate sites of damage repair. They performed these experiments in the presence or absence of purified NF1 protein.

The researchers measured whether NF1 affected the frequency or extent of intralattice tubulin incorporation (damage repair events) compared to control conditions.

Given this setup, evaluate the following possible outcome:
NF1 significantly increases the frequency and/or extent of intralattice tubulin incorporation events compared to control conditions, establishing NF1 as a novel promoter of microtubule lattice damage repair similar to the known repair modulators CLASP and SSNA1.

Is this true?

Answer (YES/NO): YES